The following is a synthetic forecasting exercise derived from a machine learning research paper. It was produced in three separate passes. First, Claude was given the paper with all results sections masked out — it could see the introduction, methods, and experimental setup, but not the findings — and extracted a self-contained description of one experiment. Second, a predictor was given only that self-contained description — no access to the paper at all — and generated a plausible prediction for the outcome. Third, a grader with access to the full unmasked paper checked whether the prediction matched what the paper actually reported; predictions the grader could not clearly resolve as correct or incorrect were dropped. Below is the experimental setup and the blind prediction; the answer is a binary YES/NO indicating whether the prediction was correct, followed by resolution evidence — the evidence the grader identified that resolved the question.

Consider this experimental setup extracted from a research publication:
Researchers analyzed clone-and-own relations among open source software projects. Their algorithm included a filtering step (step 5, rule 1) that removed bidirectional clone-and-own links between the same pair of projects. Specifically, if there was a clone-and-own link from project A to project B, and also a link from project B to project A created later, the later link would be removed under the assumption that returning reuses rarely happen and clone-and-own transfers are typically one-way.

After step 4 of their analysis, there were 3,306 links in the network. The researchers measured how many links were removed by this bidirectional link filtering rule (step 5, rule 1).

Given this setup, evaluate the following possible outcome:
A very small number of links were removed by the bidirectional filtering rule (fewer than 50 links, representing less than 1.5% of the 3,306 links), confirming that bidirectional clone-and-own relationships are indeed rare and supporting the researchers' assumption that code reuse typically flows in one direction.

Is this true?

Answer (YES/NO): NO